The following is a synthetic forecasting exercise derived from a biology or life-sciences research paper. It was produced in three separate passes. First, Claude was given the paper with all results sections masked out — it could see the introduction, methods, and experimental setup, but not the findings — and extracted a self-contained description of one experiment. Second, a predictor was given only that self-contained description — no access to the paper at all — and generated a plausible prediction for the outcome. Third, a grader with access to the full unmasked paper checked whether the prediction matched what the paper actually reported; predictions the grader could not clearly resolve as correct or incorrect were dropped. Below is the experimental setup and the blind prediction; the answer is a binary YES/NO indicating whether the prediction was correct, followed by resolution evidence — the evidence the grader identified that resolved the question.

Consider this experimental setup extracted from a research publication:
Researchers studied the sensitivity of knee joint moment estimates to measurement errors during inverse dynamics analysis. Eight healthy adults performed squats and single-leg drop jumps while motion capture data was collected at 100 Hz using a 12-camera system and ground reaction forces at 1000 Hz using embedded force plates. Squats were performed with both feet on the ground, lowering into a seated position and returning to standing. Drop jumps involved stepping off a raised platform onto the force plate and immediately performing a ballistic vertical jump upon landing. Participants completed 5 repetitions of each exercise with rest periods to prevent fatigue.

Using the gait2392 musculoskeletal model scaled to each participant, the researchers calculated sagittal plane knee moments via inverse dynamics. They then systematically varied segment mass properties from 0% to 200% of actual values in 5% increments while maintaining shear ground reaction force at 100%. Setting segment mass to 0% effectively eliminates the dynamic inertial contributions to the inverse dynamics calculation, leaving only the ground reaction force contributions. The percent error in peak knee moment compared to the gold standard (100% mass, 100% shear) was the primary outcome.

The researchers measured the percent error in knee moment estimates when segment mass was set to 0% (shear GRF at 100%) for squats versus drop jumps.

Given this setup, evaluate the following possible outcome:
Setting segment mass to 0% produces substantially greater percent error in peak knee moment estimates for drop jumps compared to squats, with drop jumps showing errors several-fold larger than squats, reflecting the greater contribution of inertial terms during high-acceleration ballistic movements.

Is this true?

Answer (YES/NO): NO